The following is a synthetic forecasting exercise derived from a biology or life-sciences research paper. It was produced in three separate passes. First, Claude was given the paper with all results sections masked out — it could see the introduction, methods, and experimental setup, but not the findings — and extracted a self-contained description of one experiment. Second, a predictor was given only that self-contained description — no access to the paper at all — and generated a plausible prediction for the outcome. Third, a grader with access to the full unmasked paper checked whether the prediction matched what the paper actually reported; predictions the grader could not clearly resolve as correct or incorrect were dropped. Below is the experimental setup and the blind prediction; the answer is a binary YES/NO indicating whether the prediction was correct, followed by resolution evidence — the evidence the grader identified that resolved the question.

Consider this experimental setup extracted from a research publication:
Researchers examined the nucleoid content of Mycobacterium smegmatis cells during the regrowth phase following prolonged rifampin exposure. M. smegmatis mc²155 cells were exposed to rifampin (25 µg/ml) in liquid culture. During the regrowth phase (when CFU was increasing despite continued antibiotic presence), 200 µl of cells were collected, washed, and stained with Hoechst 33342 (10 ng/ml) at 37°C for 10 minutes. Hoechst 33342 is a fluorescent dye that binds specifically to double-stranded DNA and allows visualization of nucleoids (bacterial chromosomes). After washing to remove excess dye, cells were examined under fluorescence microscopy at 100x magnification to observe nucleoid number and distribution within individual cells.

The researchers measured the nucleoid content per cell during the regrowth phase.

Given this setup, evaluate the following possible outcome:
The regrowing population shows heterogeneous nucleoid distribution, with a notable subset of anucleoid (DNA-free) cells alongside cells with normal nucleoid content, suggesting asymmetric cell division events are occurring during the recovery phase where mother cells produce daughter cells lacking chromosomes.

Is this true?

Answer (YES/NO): NO